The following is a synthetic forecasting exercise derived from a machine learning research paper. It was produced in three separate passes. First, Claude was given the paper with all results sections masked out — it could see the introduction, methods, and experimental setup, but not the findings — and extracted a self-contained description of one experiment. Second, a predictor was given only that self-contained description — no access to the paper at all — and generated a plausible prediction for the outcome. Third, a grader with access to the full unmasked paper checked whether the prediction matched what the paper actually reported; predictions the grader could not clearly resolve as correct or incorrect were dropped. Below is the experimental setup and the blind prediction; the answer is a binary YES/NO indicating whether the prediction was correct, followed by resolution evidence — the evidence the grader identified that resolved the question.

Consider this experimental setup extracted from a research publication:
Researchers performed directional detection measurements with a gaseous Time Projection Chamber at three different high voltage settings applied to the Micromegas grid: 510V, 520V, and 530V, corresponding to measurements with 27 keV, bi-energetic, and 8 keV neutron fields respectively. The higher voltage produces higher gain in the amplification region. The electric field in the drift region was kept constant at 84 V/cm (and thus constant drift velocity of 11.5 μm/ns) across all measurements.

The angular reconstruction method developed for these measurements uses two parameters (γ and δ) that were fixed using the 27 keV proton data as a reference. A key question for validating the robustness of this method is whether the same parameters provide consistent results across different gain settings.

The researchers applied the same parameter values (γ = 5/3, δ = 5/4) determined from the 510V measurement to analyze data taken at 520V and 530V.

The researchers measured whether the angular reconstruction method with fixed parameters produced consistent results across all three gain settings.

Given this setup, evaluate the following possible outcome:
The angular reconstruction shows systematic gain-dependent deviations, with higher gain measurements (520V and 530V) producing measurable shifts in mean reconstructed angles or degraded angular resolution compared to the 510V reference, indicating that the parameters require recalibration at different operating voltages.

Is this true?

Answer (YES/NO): NO